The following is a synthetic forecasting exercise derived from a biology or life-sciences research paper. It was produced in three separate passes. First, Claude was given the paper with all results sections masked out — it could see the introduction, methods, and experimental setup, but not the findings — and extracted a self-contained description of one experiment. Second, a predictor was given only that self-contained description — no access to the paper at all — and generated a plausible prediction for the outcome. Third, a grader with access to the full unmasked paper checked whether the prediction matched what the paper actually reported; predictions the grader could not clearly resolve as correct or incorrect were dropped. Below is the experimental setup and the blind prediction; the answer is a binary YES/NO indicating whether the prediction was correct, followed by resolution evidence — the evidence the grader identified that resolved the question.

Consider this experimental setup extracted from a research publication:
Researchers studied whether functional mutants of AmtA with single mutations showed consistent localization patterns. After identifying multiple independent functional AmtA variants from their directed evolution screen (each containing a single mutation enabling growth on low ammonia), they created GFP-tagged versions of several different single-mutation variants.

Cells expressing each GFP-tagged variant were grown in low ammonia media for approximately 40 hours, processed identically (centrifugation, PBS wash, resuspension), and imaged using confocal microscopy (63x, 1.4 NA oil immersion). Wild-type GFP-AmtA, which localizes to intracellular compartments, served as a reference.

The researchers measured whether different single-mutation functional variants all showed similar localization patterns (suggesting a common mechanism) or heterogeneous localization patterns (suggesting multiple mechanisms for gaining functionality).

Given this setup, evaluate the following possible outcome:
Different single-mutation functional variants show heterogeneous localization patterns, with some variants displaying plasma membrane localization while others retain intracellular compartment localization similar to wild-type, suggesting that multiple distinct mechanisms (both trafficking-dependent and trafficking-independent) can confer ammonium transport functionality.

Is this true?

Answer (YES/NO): NO